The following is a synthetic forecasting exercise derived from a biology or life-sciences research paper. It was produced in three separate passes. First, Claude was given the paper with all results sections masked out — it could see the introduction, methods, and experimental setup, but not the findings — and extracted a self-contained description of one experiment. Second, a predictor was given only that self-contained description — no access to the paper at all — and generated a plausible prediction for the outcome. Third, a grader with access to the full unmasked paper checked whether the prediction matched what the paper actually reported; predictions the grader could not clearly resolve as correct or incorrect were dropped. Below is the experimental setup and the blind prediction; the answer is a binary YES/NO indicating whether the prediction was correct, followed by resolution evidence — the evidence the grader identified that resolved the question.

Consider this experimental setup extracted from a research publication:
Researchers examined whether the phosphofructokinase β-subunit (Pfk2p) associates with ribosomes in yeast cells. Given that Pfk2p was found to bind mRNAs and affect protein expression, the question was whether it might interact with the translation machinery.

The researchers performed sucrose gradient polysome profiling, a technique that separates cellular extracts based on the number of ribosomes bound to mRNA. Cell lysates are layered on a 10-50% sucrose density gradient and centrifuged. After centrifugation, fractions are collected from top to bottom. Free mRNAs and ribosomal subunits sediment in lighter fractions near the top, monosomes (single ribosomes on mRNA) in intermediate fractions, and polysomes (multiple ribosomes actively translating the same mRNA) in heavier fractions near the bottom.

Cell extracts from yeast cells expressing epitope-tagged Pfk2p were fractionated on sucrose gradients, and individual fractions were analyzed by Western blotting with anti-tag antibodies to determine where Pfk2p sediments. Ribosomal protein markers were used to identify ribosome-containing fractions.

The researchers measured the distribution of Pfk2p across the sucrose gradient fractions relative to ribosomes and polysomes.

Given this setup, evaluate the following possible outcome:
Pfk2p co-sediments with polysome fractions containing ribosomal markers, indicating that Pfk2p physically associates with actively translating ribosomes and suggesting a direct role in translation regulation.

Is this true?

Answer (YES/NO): YES